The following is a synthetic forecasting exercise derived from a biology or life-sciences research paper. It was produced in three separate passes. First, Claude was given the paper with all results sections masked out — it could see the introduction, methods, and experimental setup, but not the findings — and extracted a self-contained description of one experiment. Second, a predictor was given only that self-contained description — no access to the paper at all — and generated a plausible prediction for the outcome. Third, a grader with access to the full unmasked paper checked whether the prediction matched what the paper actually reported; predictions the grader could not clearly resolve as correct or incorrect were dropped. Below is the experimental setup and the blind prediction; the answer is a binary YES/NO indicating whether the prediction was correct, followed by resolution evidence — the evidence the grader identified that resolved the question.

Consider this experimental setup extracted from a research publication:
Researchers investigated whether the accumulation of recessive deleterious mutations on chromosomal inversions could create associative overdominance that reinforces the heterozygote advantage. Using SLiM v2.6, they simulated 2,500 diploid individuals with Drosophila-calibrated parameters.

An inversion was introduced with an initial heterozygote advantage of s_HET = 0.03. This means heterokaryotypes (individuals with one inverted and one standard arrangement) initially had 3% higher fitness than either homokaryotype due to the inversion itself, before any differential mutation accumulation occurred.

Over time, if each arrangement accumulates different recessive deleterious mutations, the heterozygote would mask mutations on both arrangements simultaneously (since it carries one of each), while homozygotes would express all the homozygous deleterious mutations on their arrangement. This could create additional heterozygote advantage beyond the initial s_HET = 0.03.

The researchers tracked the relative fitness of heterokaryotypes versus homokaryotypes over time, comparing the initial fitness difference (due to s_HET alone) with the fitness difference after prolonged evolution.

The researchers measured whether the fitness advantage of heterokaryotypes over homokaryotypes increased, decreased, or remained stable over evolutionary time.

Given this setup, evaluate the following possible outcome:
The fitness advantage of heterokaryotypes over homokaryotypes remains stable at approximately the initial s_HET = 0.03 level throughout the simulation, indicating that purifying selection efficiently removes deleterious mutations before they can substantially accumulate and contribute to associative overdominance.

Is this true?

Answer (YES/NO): NO